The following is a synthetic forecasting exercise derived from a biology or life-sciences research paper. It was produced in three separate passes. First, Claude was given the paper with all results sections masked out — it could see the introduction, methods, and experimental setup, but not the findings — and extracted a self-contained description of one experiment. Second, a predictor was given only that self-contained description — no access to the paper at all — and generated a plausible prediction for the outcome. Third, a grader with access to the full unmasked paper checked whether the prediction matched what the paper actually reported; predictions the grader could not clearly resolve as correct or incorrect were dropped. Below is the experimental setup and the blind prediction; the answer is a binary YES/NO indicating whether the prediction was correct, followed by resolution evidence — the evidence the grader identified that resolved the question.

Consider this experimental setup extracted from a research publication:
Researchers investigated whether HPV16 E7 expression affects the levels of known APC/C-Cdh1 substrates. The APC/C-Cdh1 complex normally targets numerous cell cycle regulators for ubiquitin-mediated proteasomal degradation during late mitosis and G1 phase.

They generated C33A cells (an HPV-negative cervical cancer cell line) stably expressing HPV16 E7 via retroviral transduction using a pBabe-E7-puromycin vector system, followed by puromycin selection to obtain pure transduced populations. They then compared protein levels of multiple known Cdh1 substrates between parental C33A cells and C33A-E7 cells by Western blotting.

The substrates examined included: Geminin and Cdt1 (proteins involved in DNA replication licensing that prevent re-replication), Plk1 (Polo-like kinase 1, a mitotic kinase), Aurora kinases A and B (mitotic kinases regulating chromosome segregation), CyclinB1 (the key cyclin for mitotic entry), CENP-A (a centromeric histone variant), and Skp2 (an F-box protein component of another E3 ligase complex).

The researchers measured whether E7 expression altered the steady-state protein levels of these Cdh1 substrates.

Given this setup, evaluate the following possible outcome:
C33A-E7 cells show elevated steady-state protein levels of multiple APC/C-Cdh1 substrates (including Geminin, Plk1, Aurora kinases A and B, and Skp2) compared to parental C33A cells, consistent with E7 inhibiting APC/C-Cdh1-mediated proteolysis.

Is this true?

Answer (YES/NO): YES